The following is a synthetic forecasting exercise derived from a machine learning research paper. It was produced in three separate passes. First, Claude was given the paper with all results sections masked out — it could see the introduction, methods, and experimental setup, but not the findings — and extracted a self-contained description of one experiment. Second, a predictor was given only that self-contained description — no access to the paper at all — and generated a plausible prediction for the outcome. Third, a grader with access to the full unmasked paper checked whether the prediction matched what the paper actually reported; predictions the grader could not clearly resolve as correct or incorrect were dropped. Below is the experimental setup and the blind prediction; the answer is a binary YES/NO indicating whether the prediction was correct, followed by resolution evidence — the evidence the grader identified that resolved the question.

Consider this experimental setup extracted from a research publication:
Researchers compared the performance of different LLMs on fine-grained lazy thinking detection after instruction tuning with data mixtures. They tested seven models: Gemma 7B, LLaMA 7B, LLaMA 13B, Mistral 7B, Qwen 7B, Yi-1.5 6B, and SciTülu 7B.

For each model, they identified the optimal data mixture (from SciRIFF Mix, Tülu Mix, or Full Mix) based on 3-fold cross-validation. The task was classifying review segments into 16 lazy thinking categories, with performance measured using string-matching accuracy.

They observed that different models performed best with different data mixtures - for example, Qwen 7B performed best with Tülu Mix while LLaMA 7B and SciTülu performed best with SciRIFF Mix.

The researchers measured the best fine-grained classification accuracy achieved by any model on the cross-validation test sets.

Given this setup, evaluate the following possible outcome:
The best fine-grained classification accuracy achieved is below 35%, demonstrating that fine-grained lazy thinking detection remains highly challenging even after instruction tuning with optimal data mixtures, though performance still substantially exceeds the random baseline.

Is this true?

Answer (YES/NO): NO